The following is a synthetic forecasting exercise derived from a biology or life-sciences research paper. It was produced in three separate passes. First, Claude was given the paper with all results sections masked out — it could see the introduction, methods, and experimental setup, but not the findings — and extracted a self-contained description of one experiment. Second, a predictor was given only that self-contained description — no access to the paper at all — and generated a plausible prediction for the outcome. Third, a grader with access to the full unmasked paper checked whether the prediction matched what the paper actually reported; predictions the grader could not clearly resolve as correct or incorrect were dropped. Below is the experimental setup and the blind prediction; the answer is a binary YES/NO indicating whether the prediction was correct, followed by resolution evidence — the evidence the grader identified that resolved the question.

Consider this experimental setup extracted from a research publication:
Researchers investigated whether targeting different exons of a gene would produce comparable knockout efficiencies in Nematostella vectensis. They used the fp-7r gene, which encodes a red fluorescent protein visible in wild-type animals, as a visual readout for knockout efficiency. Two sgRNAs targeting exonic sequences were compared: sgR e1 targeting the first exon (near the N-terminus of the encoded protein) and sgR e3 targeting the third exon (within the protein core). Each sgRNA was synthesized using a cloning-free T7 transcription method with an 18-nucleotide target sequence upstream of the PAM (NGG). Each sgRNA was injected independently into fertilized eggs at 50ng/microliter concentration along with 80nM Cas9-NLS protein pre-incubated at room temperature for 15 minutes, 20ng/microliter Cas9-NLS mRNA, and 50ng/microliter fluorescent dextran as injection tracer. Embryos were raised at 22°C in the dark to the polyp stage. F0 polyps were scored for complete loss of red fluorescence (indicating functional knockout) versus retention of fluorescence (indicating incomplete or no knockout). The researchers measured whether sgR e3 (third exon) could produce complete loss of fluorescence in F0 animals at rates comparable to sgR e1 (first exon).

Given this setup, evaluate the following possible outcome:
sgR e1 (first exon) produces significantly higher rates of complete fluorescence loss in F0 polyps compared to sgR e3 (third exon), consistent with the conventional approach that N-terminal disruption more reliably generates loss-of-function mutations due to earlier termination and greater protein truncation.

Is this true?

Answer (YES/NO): NO